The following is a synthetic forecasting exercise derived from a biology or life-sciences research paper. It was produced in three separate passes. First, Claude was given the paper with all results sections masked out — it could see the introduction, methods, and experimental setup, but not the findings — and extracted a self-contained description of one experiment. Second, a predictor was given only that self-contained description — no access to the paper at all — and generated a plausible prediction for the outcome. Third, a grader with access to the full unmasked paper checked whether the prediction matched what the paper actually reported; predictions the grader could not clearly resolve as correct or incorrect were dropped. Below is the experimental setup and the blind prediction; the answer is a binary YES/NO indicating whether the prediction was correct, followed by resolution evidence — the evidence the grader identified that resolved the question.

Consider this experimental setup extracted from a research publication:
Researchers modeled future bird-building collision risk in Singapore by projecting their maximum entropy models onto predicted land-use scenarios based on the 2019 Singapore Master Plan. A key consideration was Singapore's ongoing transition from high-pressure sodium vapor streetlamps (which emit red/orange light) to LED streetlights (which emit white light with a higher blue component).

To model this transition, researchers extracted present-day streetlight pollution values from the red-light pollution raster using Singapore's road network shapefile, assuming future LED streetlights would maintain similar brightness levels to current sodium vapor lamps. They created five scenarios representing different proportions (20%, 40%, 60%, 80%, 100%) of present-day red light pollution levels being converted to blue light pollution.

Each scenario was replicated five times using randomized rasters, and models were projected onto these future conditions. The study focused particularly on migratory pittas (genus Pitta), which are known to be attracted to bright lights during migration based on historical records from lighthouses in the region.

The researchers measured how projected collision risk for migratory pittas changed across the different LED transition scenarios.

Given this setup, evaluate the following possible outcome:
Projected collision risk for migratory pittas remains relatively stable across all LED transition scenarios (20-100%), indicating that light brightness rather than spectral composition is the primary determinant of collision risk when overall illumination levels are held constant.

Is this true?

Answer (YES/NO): NO